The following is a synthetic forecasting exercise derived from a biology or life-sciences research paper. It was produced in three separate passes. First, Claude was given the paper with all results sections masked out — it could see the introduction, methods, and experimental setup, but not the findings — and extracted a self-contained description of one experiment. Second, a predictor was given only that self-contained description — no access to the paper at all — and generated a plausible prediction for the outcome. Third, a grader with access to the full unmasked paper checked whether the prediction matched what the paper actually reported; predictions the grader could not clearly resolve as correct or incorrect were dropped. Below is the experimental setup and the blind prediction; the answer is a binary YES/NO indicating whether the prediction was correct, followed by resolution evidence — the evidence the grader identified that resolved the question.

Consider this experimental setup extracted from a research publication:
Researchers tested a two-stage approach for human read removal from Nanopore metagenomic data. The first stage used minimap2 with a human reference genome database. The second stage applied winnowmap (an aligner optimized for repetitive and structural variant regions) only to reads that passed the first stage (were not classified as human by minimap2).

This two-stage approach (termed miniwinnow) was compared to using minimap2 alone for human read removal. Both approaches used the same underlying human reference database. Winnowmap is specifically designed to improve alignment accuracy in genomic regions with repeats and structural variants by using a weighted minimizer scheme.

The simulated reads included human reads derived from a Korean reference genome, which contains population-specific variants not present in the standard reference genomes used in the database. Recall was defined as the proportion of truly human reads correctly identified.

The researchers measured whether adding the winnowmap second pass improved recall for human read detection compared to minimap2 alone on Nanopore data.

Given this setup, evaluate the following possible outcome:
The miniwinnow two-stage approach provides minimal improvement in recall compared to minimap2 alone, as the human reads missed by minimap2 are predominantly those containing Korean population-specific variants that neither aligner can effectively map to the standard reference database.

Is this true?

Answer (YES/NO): NO